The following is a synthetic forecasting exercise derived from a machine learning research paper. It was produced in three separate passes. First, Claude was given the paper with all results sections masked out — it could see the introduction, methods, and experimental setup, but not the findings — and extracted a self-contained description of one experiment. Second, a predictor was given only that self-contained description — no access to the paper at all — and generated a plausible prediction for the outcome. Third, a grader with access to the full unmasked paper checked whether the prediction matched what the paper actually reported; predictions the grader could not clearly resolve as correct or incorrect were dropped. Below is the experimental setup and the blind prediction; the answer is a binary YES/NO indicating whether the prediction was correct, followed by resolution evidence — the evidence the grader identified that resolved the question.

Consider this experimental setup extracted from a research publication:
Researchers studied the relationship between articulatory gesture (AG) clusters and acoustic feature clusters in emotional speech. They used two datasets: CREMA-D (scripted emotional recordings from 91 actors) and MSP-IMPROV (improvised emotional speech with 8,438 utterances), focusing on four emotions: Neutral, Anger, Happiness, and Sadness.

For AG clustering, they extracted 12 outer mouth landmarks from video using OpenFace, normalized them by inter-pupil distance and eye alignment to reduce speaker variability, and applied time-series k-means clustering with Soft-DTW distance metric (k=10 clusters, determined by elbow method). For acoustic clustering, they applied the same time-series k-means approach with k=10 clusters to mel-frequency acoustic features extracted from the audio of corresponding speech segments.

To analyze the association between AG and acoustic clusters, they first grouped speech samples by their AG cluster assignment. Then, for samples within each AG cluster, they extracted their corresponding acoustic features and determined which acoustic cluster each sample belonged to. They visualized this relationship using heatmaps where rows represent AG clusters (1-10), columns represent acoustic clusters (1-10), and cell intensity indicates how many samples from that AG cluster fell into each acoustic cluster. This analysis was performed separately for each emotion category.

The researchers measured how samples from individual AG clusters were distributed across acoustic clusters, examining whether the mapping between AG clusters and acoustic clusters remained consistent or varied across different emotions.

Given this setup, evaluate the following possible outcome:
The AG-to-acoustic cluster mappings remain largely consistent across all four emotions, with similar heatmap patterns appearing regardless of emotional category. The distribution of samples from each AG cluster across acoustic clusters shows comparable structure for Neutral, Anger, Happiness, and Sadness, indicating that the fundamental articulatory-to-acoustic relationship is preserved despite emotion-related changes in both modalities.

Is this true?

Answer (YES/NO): NO